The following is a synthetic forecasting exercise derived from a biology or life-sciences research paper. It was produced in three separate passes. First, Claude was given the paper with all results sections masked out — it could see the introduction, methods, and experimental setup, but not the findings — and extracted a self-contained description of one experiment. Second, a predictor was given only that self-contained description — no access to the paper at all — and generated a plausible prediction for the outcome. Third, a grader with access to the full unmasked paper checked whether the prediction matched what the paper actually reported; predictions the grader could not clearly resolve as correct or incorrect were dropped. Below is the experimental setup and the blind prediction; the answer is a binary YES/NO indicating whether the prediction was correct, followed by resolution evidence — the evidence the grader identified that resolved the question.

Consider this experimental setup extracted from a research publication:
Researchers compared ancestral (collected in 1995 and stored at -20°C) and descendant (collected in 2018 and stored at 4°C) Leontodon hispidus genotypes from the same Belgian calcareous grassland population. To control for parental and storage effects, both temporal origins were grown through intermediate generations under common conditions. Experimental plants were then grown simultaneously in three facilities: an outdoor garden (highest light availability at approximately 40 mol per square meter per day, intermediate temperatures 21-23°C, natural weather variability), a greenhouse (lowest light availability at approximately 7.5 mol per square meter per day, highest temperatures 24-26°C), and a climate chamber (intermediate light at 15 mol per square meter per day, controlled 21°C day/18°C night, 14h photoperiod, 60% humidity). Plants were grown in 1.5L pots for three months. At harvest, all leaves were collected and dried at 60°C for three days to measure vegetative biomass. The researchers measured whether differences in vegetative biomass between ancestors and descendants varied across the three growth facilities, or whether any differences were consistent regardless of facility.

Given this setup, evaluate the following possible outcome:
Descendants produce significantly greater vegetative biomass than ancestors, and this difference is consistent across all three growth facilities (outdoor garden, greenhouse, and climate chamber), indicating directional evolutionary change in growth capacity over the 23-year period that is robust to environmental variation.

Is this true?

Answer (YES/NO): YES